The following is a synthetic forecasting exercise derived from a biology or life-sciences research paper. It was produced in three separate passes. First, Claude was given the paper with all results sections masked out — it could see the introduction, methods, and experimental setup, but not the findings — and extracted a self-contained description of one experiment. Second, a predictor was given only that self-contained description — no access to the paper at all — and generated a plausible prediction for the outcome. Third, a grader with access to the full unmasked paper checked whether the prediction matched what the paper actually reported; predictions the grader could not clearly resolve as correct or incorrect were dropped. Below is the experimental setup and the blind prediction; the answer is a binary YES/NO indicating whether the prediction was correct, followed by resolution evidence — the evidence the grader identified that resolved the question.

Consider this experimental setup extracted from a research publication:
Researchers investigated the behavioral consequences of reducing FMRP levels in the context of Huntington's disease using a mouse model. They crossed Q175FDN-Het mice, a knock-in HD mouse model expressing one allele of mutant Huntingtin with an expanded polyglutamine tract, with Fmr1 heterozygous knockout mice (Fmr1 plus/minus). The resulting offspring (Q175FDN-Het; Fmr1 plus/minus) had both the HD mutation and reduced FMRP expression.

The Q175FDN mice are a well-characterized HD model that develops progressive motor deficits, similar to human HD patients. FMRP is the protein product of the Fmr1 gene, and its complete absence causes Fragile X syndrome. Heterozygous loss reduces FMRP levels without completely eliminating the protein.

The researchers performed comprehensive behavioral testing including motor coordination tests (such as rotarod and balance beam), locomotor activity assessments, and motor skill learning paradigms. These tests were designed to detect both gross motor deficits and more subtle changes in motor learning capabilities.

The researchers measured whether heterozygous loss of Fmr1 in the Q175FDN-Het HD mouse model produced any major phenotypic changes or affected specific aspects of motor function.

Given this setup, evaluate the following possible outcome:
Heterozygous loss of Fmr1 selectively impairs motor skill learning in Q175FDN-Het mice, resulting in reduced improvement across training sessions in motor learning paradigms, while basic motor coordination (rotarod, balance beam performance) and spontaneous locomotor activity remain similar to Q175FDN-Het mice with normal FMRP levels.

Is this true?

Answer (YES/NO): NO